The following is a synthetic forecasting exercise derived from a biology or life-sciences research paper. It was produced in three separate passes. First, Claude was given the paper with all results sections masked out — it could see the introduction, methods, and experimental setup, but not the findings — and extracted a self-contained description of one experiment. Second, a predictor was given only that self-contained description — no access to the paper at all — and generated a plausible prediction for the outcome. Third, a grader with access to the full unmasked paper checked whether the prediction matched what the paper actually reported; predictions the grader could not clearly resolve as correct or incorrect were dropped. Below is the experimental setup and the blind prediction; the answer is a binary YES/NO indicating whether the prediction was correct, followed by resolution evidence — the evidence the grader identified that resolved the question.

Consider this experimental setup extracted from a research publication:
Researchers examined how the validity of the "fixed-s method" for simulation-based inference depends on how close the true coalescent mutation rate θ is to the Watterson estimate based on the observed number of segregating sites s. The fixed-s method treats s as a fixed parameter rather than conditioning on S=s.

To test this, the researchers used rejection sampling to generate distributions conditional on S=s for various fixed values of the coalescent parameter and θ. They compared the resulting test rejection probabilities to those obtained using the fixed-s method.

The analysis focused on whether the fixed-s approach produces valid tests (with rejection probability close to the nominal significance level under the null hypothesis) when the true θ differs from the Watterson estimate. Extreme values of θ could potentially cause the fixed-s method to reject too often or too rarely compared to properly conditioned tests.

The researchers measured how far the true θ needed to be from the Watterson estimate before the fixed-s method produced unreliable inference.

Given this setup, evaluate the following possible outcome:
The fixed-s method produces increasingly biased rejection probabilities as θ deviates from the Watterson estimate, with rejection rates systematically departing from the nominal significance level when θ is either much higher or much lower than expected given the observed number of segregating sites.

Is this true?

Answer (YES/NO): YES